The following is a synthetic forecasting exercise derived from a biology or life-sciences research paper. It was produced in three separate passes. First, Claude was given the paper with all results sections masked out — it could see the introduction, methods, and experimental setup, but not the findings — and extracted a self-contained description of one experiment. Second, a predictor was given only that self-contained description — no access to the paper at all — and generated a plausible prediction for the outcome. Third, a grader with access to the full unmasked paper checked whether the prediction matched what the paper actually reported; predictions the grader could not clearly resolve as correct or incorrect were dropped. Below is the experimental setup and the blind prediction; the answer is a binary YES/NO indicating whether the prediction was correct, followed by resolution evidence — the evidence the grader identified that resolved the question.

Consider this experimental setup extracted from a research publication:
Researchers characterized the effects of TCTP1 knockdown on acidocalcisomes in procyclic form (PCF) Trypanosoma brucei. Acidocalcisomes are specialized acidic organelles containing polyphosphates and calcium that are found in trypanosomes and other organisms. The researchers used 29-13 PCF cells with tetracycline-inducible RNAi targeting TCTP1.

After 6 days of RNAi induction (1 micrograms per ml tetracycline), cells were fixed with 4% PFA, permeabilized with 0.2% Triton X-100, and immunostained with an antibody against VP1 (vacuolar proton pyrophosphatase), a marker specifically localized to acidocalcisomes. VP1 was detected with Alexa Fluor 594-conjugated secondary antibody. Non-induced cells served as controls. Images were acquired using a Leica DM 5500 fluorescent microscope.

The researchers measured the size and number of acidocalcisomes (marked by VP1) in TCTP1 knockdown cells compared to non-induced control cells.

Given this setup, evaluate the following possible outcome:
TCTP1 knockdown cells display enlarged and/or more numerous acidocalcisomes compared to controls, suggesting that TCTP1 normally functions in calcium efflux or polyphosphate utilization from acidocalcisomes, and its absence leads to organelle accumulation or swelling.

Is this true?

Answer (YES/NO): NO